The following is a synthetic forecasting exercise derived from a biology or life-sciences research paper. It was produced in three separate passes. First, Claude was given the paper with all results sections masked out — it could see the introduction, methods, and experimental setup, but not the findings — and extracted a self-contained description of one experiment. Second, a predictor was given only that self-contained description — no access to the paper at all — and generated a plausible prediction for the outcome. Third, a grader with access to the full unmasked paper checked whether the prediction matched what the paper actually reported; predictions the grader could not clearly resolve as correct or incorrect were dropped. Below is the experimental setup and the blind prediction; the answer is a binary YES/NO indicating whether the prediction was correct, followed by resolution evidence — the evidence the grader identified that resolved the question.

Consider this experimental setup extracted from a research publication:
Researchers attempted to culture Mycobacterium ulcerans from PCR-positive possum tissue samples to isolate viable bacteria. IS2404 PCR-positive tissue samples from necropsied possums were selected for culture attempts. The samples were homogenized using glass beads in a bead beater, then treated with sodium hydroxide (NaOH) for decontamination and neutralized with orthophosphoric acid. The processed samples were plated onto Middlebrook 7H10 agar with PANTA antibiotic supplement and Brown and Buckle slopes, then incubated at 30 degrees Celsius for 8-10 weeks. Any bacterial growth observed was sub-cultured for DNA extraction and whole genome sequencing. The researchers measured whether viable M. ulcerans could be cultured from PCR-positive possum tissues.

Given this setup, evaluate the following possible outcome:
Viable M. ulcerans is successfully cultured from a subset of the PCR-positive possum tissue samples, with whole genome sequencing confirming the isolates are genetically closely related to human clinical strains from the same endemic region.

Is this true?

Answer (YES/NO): NO